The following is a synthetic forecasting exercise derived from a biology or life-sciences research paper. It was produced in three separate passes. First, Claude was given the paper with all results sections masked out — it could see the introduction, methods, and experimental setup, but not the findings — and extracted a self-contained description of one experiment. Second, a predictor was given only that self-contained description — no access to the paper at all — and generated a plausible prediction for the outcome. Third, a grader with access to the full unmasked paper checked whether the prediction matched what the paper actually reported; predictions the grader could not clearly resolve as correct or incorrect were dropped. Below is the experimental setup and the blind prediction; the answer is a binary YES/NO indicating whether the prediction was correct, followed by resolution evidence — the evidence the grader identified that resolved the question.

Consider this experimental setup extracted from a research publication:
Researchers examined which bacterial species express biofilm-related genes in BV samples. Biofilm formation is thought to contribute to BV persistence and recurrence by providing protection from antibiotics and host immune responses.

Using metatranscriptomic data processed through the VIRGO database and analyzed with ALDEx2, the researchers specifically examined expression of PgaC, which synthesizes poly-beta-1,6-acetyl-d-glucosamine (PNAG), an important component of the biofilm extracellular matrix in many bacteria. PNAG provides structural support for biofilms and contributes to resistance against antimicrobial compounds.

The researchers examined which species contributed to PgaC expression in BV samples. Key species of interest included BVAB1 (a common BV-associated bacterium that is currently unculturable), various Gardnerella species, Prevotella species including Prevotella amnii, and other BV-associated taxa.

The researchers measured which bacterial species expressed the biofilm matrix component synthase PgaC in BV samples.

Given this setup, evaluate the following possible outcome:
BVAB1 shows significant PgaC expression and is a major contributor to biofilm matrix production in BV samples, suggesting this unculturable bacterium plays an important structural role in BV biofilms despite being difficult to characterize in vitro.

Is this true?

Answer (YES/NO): YES